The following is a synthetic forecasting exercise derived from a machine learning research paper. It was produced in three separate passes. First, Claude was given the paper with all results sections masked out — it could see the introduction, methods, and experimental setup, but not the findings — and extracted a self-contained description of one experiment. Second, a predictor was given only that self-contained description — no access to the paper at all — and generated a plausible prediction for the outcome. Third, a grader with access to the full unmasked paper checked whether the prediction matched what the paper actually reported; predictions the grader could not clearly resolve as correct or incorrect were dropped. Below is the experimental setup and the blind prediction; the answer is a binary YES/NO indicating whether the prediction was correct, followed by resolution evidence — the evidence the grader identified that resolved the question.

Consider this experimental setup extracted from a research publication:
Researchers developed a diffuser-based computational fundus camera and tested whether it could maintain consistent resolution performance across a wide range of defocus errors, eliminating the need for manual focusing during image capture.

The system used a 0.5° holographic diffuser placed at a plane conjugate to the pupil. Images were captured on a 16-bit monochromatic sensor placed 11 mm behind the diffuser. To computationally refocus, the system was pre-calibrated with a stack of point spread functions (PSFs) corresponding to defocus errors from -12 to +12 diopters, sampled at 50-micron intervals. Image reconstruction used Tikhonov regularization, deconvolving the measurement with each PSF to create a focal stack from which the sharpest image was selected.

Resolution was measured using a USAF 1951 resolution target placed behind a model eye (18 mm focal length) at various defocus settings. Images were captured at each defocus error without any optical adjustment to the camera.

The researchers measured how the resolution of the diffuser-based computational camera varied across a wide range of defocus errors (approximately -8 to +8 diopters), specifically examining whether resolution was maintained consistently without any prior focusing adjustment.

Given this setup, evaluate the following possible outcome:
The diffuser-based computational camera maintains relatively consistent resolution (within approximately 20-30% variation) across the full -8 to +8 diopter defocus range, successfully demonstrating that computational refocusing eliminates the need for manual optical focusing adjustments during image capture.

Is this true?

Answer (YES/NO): NO